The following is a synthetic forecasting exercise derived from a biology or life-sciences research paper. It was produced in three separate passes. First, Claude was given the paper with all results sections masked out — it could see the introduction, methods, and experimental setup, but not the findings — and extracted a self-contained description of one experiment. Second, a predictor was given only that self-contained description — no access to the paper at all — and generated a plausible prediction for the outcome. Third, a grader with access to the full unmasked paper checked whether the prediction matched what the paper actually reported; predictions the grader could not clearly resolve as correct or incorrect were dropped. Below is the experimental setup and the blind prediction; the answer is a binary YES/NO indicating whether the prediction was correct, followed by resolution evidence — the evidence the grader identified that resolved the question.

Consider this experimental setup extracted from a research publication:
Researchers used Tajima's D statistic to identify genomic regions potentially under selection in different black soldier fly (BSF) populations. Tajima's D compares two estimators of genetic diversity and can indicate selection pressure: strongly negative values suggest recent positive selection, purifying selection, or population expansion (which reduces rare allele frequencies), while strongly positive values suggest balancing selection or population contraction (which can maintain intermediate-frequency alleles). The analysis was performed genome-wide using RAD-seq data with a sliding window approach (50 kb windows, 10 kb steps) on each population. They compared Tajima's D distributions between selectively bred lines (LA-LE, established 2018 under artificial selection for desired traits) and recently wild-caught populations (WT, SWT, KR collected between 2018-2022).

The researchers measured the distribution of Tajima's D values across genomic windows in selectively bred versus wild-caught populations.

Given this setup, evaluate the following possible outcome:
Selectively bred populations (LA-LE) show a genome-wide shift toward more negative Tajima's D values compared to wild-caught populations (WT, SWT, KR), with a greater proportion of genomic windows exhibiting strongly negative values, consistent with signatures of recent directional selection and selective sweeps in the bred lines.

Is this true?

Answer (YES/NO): NO